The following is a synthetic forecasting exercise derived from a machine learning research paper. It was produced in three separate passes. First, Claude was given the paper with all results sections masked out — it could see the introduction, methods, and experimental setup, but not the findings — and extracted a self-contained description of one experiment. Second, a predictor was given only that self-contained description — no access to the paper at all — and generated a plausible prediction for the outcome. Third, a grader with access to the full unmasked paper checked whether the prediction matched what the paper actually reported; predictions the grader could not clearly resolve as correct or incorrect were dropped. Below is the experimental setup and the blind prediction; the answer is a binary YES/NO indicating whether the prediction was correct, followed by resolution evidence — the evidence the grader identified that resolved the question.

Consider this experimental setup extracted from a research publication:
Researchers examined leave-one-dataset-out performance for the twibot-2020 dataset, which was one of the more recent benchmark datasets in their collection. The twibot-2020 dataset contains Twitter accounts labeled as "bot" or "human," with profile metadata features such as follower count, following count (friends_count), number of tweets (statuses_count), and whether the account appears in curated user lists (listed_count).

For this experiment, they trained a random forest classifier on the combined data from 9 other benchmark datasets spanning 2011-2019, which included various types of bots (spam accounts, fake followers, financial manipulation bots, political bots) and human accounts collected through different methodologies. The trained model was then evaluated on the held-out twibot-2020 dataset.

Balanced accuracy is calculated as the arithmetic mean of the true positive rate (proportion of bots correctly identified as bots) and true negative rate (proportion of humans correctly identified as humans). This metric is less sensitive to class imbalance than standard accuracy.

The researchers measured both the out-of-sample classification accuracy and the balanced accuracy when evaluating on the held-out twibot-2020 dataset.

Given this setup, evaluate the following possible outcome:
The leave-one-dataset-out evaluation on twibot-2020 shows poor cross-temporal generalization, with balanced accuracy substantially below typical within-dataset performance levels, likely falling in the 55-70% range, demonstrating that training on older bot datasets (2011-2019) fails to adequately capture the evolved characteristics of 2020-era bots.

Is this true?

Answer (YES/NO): YES